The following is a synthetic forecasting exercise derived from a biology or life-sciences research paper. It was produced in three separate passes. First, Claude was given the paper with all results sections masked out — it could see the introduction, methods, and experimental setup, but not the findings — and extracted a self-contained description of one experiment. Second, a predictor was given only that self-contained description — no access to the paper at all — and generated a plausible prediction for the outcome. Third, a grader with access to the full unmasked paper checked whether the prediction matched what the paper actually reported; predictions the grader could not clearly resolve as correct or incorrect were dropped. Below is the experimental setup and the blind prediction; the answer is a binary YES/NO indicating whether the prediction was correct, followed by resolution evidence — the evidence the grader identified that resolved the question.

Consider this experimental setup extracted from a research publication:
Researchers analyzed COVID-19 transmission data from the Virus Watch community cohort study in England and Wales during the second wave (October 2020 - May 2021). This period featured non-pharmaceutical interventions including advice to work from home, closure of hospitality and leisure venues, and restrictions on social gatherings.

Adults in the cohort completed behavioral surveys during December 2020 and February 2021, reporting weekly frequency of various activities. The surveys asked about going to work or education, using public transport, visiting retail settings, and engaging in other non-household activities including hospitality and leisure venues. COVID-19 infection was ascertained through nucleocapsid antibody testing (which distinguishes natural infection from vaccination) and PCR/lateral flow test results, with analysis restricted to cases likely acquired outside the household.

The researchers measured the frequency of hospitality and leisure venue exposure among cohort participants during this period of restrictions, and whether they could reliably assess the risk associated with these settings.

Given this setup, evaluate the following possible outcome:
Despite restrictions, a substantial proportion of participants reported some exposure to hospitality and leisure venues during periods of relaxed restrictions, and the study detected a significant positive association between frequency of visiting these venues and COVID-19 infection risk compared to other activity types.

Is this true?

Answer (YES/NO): NO